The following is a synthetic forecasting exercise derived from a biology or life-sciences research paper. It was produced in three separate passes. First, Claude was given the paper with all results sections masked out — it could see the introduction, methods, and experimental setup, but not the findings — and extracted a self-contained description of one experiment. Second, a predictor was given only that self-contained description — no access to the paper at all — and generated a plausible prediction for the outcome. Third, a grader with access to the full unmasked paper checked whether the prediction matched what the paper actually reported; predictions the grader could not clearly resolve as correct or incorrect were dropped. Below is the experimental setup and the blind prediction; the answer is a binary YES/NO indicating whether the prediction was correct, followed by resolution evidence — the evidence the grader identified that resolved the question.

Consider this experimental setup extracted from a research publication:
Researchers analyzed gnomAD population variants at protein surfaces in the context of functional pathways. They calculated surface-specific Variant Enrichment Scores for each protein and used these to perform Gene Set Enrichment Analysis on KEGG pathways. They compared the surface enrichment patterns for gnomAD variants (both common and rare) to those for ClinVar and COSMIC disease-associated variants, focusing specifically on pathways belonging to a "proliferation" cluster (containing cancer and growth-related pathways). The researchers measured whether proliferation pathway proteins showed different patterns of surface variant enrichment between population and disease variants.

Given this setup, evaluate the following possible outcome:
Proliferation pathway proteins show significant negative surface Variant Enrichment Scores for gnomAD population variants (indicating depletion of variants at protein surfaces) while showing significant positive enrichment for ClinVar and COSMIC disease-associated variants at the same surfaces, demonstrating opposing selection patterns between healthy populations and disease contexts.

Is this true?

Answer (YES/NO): NO